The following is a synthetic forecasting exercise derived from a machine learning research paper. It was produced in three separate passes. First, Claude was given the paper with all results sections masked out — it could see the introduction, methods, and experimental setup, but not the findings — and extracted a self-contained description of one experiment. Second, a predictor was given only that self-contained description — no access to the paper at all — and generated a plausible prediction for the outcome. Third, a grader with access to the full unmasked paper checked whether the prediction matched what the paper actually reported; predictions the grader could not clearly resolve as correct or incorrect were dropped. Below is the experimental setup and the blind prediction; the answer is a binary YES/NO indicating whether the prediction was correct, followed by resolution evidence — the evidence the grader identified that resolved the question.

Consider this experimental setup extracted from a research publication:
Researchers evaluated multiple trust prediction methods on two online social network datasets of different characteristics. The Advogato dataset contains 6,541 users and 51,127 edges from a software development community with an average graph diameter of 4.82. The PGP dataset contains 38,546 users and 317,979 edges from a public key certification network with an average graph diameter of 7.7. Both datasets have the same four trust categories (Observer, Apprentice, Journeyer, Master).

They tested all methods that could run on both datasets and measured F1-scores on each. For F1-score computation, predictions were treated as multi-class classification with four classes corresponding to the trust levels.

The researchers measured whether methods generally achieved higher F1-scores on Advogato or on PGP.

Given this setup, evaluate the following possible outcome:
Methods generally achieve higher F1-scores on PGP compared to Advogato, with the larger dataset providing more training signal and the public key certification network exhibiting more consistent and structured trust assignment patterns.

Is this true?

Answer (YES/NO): YES